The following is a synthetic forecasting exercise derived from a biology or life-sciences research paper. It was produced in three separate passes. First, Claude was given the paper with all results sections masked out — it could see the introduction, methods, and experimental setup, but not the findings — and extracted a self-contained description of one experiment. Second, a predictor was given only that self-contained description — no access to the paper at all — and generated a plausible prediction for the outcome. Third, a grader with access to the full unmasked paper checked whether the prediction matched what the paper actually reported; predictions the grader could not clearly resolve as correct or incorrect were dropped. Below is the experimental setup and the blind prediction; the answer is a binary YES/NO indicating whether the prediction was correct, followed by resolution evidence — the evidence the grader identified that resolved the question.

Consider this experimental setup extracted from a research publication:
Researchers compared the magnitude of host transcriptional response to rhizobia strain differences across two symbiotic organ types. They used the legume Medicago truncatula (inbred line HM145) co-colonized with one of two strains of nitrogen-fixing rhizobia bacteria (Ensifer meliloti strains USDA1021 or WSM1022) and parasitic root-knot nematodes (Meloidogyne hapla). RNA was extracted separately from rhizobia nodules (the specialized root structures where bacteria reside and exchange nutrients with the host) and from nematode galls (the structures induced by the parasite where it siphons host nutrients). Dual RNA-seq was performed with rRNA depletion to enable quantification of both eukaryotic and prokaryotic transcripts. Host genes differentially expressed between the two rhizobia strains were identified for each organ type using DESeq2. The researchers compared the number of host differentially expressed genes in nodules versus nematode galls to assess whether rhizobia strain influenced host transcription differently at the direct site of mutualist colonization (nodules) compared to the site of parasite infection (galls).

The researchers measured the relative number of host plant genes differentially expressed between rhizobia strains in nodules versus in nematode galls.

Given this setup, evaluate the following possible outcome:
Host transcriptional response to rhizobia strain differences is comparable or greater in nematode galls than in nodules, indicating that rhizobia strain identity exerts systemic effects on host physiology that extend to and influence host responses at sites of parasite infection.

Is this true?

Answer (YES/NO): YES